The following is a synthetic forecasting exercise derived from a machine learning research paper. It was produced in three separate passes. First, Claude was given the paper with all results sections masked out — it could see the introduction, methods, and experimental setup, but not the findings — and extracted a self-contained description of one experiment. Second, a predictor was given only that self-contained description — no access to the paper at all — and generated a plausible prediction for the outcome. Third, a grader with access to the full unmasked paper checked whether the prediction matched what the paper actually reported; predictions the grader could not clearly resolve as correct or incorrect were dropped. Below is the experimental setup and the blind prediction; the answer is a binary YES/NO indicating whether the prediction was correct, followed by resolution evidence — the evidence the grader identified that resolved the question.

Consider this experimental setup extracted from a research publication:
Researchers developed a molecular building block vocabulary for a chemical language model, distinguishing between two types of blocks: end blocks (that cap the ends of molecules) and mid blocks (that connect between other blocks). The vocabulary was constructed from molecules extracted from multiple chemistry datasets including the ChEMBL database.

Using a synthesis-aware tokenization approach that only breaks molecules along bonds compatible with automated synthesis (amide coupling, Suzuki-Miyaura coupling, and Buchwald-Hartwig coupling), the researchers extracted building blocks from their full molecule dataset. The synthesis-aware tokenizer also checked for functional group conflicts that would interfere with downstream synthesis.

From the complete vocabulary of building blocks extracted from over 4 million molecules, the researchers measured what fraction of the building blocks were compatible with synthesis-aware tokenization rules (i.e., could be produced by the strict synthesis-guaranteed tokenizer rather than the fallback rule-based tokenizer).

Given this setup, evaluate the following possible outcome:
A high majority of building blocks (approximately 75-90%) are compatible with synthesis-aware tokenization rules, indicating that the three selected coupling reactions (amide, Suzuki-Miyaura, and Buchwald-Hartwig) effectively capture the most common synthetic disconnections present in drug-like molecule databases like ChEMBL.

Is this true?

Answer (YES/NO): NO